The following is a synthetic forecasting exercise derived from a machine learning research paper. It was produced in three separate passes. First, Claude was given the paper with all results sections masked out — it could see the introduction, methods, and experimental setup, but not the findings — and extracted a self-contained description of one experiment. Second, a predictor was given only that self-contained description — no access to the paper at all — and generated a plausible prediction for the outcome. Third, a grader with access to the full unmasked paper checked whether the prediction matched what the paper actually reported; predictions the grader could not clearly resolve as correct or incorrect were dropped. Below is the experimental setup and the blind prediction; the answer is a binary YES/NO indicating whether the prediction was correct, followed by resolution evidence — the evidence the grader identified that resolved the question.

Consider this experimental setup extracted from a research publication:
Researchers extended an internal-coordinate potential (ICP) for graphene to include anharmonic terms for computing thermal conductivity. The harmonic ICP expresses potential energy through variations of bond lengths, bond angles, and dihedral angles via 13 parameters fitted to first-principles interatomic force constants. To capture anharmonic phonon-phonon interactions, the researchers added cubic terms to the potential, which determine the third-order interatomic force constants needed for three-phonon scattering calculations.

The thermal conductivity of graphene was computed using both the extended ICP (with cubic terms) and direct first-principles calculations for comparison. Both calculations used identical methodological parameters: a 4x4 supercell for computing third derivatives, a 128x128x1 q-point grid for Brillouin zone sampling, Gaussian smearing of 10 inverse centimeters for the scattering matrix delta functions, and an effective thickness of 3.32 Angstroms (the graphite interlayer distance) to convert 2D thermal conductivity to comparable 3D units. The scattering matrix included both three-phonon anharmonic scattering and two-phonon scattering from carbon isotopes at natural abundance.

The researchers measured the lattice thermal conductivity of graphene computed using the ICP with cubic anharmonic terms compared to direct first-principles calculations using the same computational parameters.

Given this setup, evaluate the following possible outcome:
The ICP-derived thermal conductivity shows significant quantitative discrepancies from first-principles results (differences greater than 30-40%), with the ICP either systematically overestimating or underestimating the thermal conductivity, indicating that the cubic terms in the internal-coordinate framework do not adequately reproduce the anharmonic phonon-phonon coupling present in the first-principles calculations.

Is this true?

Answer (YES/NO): NO